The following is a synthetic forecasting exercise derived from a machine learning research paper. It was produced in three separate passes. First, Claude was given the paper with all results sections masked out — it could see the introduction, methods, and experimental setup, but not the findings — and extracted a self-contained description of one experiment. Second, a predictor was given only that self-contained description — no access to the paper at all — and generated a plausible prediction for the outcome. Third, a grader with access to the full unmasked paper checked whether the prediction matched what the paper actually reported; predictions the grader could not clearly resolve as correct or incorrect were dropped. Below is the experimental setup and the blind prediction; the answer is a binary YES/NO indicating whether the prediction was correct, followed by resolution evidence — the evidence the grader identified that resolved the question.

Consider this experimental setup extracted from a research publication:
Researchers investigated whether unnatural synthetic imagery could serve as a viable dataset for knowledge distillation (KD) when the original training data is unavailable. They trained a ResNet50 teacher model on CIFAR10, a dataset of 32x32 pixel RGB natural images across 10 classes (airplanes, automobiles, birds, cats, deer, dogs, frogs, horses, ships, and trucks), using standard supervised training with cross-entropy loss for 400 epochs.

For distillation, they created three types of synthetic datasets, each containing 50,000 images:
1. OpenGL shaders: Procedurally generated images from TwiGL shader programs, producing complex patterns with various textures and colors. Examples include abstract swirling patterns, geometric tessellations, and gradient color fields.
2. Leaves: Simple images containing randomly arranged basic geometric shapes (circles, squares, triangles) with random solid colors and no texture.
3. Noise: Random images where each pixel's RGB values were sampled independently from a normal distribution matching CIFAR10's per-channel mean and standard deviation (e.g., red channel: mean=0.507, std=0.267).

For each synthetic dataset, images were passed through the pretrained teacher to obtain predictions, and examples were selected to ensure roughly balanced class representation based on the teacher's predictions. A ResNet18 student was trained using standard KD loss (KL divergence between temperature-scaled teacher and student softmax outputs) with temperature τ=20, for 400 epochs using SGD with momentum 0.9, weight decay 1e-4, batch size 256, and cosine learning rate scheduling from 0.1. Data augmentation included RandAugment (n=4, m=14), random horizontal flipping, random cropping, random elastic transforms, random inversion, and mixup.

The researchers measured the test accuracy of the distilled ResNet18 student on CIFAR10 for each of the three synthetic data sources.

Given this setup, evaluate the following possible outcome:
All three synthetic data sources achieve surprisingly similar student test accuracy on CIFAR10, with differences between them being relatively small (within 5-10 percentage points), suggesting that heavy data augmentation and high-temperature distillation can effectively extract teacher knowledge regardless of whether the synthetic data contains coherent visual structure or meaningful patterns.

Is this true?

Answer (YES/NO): NO